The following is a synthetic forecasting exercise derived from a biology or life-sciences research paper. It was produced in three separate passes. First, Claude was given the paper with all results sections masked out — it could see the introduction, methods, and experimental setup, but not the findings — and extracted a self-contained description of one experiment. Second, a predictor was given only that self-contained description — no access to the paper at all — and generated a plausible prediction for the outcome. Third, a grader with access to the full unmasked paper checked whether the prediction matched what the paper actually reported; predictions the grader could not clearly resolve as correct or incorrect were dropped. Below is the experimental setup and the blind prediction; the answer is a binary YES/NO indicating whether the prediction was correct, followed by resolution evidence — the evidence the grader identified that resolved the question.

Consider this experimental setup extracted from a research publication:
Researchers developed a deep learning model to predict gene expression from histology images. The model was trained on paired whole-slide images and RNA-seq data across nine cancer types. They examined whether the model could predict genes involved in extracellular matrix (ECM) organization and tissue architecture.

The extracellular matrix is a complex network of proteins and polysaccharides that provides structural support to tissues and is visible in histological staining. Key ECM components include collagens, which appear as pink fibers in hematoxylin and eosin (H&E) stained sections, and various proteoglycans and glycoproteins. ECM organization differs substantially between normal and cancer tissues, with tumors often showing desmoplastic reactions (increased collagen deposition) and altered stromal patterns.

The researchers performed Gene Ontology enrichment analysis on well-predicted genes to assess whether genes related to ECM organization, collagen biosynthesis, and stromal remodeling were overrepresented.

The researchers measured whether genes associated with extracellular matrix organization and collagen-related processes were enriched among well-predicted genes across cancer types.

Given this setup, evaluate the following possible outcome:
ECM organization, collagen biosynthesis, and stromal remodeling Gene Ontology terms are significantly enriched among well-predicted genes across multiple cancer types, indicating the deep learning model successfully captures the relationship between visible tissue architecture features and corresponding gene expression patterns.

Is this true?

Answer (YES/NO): YES